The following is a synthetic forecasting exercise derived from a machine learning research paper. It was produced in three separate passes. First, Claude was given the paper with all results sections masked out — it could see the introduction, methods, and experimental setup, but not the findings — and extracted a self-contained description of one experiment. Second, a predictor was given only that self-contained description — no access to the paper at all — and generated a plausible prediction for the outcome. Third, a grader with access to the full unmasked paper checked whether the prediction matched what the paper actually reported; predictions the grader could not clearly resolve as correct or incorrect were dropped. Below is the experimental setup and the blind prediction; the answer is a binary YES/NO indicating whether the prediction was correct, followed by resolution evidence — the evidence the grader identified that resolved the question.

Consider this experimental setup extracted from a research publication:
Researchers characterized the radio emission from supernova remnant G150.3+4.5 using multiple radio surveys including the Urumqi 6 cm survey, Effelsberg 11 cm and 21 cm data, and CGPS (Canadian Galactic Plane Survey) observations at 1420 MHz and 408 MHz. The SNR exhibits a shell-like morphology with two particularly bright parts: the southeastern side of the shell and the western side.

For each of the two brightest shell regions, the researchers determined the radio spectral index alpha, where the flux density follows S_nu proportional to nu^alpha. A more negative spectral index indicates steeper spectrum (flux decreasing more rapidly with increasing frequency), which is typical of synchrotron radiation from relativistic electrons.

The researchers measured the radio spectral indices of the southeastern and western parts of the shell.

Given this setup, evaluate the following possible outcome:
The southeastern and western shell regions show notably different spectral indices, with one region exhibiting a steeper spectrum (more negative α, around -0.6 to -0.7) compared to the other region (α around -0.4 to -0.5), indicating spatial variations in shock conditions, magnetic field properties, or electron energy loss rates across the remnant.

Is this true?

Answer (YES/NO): YES